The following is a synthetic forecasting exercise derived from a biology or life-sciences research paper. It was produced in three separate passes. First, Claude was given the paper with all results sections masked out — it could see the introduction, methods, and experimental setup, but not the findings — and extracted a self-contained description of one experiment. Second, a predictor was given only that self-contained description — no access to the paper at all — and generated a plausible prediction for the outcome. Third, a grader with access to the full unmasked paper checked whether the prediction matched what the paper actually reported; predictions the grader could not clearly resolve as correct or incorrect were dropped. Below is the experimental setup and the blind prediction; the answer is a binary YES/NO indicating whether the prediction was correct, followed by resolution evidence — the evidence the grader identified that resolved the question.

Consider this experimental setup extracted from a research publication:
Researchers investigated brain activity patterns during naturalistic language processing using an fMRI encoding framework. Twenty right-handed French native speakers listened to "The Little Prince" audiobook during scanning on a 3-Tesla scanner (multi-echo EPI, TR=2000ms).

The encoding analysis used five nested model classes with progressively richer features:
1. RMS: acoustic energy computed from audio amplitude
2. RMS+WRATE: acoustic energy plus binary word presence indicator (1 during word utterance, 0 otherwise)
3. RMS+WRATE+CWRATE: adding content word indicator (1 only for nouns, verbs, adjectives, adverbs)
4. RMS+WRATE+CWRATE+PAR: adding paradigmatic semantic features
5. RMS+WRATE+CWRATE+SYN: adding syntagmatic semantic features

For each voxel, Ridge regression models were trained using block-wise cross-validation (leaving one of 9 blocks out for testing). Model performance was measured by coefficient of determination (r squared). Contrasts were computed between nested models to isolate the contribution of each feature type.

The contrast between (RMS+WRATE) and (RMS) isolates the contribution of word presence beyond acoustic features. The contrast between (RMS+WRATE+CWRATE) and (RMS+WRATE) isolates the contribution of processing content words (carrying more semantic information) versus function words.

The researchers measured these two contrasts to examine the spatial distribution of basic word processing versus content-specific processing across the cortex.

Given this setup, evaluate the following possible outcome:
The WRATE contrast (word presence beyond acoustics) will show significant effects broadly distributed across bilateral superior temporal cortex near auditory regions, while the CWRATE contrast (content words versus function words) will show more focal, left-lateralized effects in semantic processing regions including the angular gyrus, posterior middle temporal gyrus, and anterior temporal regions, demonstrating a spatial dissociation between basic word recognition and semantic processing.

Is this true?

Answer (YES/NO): NO